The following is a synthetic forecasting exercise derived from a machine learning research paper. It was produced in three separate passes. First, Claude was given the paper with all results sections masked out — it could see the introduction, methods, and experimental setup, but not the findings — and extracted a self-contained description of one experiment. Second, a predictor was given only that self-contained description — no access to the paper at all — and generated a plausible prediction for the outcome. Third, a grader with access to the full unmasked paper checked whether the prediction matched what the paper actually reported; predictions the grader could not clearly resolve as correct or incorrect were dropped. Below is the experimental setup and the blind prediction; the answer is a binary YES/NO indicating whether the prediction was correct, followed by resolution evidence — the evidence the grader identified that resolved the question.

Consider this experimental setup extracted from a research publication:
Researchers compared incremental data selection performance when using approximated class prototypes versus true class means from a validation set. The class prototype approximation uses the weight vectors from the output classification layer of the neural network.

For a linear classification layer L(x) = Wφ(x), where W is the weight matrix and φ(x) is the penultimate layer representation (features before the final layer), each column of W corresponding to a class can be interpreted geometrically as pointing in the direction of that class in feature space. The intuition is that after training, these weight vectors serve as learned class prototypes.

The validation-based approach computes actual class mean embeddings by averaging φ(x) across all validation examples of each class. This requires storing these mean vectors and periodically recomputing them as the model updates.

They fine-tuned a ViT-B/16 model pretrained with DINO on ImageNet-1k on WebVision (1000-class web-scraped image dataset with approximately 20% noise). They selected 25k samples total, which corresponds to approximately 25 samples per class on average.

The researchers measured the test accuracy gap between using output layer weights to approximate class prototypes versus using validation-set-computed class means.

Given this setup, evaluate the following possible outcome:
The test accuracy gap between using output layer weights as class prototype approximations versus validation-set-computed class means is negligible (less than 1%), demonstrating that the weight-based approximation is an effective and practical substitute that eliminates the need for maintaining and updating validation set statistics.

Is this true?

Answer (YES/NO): NO